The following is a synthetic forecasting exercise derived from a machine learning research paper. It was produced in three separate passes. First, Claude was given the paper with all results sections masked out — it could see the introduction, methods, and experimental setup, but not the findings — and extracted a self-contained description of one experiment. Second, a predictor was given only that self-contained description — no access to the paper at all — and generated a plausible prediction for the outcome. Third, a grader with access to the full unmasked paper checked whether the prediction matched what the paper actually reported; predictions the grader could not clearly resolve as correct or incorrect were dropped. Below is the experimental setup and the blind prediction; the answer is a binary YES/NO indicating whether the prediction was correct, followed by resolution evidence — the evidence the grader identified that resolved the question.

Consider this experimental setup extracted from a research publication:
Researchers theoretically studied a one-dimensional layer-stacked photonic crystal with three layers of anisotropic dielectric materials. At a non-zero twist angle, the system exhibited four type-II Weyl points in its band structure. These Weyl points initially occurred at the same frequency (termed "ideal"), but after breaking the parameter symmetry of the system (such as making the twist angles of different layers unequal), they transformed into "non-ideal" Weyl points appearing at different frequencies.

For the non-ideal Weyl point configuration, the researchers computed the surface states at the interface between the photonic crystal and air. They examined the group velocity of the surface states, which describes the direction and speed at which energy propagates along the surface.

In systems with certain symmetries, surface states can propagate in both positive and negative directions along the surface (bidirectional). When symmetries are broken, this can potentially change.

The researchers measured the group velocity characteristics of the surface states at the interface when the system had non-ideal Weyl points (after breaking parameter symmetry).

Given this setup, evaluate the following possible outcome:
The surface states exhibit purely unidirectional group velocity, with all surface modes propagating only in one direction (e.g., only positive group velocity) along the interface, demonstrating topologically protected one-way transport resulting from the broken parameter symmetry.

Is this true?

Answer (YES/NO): NO